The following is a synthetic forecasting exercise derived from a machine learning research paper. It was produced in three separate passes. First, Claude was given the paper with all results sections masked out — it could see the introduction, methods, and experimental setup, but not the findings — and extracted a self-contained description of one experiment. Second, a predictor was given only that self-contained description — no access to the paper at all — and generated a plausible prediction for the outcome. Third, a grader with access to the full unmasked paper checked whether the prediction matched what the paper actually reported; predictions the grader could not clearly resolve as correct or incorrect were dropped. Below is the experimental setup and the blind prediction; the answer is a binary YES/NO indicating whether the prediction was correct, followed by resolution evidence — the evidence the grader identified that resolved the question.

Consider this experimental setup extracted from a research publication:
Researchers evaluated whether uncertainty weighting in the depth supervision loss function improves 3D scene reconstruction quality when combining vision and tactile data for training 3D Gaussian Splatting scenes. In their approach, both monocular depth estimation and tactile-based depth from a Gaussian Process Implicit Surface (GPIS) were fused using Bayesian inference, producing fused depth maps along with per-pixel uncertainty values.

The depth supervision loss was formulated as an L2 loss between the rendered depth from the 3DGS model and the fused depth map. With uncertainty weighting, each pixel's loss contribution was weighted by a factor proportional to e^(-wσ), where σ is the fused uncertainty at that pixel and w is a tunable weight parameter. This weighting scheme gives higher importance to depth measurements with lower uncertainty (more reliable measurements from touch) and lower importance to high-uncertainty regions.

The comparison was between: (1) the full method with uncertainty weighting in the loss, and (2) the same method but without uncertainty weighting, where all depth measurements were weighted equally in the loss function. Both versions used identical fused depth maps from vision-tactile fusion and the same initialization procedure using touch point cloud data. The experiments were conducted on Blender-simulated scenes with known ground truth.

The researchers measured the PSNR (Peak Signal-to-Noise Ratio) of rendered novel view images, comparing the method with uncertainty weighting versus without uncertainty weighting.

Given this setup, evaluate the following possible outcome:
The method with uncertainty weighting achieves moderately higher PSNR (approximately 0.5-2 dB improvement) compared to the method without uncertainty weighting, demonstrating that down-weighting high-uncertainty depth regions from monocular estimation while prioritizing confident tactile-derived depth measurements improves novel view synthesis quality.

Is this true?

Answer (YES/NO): NO